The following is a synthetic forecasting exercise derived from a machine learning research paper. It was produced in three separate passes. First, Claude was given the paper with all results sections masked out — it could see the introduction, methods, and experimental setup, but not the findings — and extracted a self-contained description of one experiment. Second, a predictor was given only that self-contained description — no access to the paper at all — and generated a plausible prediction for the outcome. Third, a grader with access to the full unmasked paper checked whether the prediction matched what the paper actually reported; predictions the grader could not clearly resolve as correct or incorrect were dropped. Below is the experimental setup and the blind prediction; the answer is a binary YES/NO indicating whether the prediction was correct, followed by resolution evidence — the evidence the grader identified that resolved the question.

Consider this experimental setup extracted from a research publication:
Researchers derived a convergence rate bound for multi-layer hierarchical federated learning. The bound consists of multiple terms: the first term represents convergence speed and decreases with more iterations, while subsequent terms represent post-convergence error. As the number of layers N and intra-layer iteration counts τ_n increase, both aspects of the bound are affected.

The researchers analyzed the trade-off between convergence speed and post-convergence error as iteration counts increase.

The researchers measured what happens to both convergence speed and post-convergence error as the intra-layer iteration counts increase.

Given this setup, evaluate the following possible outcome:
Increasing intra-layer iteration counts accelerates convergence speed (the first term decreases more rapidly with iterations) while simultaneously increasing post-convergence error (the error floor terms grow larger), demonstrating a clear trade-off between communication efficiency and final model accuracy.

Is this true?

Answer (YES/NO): YES